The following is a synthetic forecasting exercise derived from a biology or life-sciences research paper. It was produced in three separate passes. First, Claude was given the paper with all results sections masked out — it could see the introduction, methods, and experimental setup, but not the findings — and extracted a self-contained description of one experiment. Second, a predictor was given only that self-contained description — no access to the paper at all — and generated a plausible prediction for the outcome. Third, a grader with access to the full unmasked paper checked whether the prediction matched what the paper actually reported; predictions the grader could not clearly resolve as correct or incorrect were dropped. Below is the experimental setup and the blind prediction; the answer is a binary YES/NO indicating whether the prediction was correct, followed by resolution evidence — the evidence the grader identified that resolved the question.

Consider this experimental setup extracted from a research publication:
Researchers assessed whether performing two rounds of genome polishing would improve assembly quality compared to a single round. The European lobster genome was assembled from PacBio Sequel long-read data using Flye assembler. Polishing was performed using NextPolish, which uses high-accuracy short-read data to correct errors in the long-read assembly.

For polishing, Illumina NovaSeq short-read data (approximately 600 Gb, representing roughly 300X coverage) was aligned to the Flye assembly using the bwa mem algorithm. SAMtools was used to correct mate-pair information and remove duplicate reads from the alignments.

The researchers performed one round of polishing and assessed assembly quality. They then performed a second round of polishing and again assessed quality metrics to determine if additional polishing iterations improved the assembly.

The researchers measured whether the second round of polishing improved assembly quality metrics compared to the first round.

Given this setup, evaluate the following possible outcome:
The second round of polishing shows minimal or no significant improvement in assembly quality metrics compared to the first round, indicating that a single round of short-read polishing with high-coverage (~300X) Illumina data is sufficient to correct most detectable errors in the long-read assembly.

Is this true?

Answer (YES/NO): YES